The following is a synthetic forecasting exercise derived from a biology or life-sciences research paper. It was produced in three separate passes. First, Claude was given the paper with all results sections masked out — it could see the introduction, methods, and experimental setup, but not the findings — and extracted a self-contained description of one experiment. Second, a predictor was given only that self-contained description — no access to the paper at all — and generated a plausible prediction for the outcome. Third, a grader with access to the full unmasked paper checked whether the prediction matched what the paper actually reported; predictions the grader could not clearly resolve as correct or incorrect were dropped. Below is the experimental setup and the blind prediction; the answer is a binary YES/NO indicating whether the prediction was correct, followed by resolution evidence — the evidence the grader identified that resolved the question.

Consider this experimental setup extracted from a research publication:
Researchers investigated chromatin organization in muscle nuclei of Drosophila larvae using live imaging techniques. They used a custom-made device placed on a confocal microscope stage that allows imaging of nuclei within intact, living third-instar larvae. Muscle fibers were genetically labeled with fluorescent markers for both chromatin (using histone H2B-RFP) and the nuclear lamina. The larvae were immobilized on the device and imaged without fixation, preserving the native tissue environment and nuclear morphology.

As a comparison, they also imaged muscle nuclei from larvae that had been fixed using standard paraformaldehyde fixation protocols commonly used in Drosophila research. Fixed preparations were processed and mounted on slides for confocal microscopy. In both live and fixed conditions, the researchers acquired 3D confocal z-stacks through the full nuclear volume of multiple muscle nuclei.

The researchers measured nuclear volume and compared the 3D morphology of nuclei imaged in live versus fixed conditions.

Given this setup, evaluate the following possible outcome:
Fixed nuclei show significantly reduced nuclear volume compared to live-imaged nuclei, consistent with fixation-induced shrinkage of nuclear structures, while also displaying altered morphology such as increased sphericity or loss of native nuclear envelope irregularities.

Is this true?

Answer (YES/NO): NO